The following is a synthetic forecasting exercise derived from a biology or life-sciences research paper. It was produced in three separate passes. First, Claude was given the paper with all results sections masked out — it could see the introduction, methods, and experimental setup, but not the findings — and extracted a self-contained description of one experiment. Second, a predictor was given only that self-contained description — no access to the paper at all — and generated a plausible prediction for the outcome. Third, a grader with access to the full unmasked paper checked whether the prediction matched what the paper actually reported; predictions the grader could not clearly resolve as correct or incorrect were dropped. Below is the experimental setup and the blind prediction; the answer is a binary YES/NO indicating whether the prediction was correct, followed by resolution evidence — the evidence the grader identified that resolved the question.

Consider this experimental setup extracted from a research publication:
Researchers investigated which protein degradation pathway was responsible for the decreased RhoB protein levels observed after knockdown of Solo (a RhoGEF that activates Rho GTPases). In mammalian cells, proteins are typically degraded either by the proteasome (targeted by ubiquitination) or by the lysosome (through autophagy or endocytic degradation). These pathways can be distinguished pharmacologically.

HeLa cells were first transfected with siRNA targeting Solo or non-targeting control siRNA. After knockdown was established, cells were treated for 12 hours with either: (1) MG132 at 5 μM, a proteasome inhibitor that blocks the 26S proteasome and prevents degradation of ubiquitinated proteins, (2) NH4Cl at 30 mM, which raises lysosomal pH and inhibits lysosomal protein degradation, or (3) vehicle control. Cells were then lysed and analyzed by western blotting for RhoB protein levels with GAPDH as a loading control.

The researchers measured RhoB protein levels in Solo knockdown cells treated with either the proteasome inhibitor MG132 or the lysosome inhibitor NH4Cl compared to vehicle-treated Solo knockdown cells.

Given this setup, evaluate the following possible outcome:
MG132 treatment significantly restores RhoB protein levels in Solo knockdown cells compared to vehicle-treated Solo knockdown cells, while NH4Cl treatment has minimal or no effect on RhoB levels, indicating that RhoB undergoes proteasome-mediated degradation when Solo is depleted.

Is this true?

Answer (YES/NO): NO